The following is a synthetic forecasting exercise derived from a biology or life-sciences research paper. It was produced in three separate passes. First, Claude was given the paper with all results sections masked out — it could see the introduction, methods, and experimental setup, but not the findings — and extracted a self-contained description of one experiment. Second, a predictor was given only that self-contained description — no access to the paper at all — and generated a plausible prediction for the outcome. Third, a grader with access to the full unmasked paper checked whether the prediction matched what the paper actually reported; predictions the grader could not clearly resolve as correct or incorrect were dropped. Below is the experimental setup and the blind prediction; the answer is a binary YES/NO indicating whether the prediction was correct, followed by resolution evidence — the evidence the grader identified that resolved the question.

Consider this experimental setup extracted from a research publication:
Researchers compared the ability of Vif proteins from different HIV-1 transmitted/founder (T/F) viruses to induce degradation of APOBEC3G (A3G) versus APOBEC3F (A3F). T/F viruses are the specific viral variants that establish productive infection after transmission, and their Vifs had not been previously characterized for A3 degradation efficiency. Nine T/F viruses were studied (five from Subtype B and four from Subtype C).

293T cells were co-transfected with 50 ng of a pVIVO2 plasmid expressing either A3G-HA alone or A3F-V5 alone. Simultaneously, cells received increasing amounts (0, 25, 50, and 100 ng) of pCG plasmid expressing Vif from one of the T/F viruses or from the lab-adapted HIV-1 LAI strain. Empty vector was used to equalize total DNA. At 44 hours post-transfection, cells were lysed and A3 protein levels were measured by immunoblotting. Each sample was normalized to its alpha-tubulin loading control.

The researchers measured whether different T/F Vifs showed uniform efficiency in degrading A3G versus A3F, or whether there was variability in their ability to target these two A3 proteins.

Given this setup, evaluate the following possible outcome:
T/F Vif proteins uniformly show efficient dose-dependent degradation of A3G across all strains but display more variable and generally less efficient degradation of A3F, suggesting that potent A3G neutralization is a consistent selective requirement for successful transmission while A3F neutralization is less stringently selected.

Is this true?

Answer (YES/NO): NO